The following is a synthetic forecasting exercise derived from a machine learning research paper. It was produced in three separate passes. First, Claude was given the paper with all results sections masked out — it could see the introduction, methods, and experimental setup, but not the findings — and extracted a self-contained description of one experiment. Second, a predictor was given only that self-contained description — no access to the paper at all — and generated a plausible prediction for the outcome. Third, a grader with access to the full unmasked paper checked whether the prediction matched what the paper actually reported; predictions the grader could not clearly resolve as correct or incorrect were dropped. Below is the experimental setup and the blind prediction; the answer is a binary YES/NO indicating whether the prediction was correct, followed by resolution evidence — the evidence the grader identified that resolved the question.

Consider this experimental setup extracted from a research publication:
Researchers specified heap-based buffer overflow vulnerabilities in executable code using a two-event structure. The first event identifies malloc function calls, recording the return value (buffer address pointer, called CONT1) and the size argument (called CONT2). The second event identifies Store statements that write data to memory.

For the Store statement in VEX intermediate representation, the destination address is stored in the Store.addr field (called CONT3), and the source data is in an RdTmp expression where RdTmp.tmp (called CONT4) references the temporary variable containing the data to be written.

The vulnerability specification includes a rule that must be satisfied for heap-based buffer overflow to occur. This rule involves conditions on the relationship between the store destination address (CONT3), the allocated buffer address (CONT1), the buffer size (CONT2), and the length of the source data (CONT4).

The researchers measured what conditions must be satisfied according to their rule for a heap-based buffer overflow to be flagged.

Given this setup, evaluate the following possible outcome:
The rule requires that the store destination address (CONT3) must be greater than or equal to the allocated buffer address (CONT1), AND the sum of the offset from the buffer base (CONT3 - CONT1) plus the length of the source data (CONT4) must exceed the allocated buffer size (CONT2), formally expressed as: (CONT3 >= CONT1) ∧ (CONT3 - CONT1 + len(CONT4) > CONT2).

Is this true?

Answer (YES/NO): NO